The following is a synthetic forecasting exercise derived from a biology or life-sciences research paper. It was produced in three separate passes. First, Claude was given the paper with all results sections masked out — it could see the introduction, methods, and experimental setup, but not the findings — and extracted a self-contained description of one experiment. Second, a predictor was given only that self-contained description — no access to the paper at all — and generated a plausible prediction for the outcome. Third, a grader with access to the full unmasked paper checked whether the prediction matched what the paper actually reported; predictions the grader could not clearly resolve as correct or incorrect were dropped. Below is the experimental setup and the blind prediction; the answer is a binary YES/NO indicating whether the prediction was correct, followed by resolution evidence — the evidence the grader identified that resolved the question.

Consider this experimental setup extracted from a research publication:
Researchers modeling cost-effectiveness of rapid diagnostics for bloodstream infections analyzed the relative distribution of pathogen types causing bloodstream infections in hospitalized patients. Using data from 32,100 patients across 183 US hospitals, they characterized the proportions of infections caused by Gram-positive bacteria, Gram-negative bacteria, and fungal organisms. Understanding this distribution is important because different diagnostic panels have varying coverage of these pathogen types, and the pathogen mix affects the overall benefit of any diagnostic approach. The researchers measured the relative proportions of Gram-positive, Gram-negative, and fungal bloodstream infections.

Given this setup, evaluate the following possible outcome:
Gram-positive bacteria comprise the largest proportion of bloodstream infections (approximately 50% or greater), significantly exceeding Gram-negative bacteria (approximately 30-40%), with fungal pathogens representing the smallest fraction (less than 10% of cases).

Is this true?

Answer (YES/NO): NO